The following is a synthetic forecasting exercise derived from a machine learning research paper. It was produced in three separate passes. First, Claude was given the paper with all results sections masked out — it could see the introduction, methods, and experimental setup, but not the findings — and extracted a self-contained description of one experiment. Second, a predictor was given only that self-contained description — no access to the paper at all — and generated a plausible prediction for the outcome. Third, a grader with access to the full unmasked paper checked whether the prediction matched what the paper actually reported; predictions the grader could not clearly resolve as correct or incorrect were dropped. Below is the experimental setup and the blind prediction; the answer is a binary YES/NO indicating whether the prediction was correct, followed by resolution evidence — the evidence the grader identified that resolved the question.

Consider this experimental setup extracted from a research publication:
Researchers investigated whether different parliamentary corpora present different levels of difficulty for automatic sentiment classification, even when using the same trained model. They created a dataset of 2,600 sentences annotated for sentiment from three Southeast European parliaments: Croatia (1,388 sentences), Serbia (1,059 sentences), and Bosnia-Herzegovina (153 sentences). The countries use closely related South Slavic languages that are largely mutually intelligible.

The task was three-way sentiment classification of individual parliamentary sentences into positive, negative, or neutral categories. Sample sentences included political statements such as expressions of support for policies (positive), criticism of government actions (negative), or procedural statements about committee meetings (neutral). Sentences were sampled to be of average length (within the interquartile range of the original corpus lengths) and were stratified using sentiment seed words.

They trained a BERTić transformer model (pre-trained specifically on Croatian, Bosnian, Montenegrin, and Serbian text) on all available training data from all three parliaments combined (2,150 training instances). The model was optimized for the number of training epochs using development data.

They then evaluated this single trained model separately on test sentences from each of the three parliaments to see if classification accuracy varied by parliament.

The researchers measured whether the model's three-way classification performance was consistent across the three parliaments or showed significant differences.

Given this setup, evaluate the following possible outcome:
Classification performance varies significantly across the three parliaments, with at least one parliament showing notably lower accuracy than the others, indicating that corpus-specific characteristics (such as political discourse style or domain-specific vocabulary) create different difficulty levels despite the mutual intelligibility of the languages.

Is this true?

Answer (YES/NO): YES